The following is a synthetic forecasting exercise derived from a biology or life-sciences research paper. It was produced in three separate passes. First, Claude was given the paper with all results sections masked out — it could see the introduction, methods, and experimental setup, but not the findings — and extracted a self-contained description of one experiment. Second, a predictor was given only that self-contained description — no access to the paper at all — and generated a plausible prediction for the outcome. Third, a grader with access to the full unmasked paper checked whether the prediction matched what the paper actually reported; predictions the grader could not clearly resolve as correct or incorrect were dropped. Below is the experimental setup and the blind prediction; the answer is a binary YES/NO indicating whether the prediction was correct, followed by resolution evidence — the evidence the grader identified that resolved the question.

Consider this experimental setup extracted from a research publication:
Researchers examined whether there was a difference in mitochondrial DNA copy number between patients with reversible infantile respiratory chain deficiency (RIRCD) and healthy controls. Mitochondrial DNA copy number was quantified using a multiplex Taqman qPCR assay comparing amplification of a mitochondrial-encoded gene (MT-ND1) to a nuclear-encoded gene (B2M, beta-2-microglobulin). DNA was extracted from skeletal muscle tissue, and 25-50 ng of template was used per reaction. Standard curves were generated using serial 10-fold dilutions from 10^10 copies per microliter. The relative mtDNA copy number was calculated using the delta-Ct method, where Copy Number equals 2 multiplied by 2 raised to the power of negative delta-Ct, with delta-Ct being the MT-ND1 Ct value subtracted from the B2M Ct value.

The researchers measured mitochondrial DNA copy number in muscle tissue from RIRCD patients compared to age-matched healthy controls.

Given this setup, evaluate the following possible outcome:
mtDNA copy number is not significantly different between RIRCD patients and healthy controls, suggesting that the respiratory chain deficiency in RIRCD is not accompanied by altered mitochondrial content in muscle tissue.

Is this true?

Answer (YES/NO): NO